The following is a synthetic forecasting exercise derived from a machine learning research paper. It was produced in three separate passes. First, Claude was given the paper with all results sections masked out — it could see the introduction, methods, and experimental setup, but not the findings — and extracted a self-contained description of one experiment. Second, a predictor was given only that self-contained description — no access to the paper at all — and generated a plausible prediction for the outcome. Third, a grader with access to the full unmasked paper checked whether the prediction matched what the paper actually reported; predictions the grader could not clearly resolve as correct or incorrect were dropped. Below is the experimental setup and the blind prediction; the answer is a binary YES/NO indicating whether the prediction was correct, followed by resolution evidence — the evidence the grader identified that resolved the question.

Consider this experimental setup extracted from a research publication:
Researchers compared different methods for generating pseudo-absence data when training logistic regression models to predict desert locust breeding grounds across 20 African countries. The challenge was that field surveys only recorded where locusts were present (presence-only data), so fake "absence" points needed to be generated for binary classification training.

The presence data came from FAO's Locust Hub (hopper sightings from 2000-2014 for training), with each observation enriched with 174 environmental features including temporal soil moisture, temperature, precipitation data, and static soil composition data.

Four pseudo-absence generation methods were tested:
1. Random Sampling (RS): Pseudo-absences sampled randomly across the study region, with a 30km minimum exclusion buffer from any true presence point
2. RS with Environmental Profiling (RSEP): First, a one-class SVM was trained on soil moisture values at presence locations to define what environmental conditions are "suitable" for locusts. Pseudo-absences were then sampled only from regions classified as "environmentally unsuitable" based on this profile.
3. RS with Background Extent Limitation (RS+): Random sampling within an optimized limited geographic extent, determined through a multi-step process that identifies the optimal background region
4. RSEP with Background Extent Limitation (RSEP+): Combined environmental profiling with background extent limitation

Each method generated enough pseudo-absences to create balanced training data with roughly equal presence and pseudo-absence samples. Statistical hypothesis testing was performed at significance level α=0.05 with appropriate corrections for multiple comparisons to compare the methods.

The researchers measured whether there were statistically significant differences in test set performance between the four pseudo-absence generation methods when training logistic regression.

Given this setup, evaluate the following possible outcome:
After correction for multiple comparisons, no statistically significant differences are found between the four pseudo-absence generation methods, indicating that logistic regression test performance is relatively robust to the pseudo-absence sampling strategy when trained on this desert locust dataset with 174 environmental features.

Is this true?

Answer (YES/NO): YES